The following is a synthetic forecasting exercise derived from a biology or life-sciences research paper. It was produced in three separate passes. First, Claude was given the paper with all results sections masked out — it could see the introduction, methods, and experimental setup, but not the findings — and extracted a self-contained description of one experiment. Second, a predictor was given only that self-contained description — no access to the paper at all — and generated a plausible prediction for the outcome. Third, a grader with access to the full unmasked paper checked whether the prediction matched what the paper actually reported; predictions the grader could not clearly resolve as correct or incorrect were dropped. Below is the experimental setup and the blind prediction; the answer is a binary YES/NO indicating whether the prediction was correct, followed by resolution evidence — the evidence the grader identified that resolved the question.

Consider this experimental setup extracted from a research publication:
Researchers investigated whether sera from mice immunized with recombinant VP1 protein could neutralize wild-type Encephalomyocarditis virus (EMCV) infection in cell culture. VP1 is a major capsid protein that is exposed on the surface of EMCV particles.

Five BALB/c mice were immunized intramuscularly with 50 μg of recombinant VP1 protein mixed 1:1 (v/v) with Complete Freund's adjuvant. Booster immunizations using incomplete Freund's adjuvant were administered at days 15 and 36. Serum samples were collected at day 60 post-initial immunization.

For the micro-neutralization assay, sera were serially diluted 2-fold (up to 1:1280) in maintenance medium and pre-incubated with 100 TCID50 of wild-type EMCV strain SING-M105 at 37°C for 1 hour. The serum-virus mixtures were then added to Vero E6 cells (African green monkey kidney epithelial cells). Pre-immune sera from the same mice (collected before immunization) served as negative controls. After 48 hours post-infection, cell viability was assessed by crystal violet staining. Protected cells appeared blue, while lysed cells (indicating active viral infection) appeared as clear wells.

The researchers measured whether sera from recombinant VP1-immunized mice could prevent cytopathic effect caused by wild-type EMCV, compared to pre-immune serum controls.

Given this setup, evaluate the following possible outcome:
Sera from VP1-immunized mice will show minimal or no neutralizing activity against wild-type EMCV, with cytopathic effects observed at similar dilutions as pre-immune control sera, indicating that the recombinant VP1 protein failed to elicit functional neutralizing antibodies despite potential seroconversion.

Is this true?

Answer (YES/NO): NO